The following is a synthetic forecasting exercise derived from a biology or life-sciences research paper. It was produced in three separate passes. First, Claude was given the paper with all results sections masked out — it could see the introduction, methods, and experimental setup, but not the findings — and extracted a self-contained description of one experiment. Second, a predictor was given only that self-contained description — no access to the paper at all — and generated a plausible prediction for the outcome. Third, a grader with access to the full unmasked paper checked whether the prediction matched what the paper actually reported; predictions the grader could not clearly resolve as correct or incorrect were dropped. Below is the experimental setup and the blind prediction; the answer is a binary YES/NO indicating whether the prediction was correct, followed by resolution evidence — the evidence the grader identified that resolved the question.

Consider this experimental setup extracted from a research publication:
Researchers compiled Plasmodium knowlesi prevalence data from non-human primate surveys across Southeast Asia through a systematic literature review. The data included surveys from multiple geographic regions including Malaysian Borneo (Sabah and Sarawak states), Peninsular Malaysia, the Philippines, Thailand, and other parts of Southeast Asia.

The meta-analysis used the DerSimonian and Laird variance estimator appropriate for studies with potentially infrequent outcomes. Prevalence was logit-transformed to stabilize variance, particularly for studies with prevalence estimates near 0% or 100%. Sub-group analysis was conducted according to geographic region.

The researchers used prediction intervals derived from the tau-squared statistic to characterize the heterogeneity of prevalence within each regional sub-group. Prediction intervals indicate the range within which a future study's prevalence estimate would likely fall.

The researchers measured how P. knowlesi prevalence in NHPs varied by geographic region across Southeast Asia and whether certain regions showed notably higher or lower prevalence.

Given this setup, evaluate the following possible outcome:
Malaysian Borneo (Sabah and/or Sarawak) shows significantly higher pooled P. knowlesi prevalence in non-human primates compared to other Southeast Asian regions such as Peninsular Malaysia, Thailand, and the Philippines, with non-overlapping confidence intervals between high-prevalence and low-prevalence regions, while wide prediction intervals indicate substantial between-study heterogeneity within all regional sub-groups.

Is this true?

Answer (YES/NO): NO